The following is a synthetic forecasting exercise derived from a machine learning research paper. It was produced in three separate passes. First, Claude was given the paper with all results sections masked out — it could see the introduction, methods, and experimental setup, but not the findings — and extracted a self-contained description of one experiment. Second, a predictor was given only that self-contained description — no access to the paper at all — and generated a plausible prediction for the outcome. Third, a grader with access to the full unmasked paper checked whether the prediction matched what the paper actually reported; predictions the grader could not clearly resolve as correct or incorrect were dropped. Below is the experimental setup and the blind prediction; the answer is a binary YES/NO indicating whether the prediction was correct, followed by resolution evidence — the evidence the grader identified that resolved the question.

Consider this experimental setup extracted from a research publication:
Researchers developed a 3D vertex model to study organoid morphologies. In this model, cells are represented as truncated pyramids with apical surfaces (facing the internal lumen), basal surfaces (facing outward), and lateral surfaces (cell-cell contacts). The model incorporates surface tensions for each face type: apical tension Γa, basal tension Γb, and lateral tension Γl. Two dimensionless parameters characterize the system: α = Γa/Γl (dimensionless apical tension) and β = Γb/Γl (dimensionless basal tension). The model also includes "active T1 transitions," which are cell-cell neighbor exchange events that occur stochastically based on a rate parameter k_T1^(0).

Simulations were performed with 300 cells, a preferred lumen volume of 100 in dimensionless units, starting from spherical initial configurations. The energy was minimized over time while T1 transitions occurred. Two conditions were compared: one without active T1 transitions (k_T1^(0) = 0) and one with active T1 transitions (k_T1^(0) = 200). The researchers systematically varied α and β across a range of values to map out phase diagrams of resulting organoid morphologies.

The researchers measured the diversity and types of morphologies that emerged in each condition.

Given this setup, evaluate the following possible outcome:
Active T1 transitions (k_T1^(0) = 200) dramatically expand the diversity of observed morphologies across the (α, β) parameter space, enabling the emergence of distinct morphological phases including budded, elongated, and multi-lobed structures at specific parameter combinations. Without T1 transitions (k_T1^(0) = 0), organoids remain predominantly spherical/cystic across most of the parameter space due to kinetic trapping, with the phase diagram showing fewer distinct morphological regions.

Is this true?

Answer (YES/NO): NO